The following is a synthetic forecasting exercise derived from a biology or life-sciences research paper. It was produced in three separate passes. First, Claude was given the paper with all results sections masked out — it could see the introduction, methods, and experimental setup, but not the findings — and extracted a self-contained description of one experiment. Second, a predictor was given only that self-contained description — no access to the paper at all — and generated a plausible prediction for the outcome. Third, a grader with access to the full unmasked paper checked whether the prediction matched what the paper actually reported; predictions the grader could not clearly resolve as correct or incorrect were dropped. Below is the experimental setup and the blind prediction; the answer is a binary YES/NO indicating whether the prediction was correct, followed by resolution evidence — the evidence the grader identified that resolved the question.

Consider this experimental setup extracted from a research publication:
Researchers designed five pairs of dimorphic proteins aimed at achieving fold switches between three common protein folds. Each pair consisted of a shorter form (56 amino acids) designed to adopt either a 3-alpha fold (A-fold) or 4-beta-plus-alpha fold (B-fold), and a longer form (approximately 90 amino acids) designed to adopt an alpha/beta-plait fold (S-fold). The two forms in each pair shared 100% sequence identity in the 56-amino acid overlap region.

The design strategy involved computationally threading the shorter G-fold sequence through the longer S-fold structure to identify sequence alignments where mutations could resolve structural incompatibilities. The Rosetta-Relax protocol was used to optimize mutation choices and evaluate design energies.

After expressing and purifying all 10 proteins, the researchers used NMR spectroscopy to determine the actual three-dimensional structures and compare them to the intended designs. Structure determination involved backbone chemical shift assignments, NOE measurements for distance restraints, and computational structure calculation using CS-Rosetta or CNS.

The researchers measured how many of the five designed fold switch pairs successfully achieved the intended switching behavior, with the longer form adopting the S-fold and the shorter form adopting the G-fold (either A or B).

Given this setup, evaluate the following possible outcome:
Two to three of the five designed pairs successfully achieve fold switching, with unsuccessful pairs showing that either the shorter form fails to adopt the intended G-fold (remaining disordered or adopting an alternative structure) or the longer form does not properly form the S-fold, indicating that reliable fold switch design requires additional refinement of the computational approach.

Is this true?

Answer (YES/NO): YES